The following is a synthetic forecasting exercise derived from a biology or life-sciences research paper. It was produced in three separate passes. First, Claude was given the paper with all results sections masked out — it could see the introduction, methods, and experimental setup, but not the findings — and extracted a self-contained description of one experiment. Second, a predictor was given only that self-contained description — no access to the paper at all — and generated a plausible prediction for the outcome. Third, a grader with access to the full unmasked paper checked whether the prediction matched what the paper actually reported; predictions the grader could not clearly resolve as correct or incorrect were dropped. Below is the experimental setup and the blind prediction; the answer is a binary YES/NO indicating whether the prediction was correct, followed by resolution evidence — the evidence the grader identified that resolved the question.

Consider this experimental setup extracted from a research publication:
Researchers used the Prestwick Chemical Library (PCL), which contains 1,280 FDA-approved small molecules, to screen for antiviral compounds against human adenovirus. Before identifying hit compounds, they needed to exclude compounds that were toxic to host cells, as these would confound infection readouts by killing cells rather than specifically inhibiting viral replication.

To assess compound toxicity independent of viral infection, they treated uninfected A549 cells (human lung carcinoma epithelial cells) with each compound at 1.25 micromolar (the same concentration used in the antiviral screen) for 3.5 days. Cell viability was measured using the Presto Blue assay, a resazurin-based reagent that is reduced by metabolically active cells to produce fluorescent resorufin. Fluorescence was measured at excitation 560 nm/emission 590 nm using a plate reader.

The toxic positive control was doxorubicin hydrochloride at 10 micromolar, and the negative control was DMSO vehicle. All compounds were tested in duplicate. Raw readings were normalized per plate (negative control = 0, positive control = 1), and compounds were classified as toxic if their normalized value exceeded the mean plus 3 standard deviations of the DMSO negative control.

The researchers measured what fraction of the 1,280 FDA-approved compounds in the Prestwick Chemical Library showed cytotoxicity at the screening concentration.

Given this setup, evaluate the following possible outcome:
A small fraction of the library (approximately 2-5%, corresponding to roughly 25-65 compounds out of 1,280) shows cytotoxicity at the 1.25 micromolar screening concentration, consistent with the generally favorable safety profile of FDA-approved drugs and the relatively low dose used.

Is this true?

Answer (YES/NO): NO